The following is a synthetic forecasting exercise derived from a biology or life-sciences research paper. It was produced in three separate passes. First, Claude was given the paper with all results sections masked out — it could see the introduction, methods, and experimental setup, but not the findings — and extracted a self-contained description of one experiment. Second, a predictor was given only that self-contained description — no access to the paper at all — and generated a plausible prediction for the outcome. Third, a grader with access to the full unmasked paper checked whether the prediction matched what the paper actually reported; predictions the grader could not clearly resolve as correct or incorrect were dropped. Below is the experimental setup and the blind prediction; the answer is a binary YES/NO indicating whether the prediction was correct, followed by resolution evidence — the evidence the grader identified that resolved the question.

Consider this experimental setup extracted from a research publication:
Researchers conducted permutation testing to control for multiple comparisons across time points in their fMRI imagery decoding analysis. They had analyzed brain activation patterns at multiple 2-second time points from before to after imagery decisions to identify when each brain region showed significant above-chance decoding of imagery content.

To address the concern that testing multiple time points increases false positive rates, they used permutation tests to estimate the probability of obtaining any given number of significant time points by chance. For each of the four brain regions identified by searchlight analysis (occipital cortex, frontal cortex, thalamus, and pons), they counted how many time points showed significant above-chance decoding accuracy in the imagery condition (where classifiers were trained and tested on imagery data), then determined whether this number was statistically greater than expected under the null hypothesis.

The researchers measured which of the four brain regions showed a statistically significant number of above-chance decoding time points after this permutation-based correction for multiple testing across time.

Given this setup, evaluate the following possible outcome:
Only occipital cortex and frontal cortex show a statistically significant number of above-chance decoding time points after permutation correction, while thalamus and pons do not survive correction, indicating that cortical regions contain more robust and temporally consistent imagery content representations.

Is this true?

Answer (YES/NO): NO